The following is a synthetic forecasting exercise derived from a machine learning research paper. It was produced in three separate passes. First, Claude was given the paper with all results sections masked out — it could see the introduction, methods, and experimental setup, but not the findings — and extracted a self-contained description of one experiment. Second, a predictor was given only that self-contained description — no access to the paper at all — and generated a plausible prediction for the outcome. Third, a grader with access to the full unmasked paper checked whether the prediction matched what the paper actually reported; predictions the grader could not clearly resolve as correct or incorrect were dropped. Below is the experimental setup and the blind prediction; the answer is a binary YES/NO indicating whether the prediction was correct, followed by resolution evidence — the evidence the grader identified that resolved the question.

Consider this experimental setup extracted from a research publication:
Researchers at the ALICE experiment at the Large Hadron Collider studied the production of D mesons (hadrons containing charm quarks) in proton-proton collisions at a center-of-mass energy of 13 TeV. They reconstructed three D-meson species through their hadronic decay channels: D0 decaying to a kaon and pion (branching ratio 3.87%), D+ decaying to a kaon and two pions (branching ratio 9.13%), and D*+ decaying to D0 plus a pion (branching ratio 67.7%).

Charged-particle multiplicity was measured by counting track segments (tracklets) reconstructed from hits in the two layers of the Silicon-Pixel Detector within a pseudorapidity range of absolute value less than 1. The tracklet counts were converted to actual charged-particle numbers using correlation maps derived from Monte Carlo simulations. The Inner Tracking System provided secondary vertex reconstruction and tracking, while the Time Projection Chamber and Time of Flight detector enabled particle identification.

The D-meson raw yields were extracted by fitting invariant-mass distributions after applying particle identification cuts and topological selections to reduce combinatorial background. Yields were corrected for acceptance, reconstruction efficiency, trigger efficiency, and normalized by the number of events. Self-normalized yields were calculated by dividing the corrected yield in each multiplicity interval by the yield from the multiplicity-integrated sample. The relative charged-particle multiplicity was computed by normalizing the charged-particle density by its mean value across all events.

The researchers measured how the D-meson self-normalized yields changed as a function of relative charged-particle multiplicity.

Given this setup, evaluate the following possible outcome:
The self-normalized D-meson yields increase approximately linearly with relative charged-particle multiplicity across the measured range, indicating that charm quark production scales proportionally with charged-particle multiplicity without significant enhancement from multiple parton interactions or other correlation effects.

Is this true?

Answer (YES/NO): NO